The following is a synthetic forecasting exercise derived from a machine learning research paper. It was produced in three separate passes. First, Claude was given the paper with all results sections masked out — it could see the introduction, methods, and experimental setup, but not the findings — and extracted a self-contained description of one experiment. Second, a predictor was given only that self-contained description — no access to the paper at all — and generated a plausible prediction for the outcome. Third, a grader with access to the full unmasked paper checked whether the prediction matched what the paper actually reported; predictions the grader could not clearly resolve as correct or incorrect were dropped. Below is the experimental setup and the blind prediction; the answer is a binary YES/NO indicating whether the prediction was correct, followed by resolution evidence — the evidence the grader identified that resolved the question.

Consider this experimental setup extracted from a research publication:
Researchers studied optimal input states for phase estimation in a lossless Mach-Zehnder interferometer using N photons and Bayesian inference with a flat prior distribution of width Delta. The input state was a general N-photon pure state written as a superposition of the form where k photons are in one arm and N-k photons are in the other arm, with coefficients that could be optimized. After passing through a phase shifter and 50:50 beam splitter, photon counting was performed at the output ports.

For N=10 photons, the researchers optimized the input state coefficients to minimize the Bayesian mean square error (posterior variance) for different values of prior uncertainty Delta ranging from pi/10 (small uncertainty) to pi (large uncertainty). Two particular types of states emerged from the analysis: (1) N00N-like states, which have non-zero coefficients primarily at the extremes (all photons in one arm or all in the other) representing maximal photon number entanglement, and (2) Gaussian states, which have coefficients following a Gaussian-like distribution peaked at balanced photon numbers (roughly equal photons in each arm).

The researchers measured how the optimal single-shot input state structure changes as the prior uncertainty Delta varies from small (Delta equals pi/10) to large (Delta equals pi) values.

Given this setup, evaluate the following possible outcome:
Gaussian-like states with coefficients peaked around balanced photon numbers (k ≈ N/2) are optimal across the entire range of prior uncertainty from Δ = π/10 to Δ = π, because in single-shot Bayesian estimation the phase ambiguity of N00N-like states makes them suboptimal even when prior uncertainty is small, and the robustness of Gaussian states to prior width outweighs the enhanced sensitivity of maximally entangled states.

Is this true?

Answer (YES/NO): NO